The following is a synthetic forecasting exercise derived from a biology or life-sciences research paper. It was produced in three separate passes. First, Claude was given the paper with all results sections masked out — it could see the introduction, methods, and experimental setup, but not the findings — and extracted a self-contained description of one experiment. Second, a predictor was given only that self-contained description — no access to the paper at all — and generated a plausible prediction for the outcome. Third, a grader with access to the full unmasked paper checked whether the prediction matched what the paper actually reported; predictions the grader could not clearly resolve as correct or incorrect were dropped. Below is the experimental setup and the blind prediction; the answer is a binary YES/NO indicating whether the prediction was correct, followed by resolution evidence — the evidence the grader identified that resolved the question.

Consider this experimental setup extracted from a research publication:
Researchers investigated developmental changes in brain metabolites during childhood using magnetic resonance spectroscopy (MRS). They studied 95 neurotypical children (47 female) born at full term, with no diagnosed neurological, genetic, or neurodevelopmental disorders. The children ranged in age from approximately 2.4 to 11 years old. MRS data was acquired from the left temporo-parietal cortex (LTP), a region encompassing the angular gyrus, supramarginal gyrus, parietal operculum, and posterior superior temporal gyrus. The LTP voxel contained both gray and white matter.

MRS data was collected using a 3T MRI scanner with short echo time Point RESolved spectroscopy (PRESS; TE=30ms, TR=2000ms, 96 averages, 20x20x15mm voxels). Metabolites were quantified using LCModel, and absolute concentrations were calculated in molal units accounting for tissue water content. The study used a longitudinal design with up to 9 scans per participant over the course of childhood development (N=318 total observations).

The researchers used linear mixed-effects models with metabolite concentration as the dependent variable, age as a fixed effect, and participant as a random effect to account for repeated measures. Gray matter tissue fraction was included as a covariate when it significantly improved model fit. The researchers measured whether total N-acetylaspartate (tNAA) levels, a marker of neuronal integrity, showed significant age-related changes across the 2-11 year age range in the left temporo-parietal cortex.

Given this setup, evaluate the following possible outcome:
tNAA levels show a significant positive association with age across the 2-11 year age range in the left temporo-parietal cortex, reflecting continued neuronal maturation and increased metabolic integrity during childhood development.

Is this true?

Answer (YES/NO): YES